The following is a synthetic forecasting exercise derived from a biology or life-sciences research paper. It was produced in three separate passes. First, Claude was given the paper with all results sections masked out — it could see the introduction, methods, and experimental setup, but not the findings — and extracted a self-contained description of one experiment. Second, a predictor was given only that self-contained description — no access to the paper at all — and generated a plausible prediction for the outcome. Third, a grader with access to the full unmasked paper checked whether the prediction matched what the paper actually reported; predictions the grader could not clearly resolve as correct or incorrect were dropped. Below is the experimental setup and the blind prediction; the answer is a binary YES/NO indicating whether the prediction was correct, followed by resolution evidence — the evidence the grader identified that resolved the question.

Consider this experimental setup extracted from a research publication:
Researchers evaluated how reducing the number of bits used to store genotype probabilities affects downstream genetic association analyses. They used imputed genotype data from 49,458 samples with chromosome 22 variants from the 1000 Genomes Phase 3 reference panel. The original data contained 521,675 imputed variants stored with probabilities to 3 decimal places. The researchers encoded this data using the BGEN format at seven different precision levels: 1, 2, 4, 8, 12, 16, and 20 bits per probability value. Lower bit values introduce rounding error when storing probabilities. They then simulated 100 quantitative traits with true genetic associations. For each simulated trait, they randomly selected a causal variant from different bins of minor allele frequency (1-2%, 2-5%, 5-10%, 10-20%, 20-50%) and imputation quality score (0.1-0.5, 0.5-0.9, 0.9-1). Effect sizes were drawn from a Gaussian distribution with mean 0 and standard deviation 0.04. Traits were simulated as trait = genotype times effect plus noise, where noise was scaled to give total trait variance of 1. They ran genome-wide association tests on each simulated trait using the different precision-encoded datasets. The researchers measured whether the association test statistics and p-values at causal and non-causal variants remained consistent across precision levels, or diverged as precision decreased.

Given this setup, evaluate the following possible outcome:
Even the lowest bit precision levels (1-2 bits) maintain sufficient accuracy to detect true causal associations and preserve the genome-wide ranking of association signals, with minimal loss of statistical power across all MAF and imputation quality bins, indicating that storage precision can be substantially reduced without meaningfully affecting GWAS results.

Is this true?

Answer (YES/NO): NO